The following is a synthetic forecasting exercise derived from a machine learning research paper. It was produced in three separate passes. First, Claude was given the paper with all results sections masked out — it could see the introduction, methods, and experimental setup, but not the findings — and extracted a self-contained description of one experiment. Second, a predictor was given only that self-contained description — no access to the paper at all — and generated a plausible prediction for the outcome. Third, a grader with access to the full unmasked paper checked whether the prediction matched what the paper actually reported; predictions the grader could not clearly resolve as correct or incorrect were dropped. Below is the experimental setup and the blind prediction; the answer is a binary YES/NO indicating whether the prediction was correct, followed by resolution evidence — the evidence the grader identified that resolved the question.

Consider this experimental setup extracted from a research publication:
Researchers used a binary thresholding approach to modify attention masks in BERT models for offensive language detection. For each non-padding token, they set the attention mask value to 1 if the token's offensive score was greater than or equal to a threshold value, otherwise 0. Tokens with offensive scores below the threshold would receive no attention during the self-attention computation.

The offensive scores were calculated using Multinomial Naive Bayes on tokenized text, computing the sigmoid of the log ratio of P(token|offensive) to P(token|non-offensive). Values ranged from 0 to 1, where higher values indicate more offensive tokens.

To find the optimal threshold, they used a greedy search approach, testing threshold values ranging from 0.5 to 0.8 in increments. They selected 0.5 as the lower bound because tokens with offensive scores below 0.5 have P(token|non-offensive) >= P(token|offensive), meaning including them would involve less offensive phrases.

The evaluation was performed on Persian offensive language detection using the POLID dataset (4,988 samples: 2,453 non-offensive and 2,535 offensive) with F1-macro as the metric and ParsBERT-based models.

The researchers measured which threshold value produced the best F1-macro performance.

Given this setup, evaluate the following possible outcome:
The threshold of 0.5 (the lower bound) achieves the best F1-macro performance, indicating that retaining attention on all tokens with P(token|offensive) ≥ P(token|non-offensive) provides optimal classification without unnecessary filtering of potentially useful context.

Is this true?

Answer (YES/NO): NO